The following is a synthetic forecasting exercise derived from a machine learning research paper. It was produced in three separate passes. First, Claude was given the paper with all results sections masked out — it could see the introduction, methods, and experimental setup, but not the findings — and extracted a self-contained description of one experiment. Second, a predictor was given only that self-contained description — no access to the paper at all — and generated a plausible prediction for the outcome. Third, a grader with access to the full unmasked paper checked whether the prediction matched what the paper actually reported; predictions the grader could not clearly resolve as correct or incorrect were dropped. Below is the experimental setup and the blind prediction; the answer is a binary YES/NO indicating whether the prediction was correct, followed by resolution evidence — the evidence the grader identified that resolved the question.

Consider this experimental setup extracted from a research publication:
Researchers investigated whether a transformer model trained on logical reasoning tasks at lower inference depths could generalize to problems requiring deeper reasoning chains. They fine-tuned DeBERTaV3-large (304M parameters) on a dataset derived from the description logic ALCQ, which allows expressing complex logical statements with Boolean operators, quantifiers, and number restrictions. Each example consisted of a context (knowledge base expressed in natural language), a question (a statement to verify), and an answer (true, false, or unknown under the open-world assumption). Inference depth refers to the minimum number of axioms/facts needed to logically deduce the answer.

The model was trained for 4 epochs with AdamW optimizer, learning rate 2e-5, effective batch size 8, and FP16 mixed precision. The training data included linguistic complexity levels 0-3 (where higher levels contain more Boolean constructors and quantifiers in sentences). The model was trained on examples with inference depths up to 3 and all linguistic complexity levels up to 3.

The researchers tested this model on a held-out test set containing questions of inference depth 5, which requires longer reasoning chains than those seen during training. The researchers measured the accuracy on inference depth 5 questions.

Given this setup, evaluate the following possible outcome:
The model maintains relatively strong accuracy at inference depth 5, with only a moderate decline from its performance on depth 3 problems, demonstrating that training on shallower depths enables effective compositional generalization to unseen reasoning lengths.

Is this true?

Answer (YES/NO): YES